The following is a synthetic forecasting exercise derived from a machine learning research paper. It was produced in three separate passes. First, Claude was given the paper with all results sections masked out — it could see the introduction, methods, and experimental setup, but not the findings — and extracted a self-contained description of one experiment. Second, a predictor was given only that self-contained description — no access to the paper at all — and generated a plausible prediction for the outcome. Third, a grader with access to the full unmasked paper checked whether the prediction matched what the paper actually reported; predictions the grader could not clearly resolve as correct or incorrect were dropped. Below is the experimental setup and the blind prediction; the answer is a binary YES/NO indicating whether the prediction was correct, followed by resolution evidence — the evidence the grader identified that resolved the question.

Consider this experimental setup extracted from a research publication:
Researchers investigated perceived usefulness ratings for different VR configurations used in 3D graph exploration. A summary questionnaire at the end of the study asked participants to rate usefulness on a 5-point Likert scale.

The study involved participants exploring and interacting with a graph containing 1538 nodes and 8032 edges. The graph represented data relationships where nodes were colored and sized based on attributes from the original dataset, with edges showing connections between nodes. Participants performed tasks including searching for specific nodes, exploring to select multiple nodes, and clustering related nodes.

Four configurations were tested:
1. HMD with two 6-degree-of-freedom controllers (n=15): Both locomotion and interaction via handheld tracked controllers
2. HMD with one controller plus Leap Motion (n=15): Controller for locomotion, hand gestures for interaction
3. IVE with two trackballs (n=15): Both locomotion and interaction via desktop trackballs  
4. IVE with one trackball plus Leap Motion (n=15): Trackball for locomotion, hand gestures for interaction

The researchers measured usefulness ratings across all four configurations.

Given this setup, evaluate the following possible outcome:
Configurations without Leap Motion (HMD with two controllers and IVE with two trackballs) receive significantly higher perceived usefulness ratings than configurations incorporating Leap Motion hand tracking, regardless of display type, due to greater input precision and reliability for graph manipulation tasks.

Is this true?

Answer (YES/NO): NO